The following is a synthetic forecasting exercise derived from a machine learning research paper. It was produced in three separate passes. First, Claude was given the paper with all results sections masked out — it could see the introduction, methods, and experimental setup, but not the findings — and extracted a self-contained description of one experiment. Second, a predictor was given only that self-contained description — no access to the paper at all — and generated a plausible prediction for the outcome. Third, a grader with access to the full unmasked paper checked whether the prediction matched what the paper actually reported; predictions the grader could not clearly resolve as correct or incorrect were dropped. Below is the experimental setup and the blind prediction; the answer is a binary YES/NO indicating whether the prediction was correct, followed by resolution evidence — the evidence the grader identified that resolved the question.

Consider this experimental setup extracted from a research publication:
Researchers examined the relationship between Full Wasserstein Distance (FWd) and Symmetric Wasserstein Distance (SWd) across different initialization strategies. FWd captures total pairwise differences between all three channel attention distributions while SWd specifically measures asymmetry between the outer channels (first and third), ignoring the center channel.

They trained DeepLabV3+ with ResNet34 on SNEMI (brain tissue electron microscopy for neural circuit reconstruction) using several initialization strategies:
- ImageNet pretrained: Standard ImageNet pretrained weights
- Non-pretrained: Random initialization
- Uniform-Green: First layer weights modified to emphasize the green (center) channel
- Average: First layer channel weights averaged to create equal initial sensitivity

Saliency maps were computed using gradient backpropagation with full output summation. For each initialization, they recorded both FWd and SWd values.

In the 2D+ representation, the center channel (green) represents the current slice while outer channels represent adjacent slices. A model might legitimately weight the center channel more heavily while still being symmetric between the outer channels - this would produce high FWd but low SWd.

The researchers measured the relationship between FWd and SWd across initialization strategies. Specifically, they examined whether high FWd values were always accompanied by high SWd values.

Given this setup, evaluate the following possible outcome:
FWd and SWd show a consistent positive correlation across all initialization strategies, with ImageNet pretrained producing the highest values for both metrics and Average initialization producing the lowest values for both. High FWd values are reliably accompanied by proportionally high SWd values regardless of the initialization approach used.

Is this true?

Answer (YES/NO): NO